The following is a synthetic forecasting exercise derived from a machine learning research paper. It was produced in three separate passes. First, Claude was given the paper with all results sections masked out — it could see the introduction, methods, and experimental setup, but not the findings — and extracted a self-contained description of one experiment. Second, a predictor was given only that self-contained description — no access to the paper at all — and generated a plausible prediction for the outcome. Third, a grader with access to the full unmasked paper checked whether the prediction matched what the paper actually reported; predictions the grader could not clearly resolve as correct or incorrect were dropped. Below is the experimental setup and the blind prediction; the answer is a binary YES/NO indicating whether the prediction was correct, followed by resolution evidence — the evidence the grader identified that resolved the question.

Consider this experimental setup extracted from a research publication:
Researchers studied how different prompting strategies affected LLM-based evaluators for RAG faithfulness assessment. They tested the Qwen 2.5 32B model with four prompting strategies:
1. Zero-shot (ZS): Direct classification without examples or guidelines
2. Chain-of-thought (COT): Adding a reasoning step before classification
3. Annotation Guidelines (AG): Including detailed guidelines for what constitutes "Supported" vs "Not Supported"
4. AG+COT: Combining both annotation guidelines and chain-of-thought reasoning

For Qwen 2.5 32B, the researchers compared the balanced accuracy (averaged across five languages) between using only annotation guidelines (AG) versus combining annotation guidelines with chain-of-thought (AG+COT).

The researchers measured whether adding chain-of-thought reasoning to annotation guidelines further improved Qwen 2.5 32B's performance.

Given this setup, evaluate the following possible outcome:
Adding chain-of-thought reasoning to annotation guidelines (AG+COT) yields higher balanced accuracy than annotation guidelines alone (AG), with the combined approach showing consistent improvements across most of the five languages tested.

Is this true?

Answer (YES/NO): NO